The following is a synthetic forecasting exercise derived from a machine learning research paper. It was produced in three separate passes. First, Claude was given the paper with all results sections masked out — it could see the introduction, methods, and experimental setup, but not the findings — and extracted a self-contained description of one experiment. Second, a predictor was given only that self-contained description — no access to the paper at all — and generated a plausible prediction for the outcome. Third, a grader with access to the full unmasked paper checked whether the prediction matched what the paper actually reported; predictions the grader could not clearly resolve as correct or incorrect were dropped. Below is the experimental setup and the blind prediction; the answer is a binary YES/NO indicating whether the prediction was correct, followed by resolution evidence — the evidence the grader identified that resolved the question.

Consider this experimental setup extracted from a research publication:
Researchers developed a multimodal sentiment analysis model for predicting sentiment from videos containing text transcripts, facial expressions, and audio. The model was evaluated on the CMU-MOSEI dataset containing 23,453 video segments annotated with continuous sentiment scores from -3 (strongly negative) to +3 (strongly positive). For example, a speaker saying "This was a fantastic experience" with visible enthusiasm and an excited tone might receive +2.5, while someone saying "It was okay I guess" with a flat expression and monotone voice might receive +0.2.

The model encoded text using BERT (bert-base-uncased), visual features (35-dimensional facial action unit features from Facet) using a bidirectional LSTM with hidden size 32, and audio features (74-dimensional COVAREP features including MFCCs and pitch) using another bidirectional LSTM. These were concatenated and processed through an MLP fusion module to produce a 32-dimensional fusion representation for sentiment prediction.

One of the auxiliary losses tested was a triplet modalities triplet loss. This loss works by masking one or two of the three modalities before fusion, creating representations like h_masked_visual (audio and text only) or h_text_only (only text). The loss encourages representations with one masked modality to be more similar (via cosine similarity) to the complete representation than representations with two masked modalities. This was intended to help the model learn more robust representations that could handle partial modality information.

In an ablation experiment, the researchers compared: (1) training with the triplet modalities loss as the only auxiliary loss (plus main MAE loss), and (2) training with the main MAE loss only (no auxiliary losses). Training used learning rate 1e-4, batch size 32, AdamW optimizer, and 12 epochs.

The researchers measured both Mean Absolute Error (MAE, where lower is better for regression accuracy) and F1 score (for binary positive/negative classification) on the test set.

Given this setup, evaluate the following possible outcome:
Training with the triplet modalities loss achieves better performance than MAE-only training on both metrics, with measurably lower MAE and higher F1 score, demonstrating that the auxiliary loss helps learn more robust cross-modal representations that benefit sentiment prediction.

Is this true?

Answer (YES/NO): NO